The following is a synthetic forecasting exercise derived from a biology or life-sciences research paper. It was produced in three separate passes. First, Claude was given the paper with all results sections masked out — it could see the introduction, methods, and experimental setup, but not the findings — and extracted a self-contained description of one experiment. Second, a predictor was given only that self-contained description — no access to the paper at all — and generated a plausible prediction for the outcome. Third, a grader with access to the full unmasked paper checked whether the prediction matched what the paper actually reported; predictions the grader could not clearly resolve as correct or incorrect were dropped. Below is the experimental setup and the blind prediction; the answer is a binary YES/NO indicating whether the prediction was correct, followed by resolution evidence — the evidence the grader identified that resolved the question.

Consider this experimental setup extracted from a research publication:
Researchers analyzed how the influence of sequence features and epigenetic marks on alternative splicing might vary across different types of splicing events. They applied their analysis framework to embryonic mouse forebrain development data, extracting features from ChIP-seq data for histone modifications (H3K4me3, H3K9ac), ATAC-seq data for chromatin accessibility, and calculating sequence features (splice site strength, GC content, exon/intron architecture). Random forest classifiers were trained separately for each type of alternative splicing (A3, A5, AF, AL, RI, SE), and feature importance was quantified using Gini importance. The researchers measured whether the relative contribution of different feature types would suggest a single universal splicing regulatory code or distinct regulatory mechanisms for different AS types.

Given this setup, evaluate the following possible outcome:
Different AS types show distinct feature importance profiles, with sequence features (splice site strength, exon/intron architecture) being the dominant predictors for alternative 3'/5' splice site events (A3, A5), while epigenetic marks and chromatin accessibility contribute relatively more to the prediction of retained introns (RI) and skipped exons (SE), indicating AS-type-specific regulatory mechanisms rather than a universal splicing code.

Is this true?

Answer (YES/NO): NO